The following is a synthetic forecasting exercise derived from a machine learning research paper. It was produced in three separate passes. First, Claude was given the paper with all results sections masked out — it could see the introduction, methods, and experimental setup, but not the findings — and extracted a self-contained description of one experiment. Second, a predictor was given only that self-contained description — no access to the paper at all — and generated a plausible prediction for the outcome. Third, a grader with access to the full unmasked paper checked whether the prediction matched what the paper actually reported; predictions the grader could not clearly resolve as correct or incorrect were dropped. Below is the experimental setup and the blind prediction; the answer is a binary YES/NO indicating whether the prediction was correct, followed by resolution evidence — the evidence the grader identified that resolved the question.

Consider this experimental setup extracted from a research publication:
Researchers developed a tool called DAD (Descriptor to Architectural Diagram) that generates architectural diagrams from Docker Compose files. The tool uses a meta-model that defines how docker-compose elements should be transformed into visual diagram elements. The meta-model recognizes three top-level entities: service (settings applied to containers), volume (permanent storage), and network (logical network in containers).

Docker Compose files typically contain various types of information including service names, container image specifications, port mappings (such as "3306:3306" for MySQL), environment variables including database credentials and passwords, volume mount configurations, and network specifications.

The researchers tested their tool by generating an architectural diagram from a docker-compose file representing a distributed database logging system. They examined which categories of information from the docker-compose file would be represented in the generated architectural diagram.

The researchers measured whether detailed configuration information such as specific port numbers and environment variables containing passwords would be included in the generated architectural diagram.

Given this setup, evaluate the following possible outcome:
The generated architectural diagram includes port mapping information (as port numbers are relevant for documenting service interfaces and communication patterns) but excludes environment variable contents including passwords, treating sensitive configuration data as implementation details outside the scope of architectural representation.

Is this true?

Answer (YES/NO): NO